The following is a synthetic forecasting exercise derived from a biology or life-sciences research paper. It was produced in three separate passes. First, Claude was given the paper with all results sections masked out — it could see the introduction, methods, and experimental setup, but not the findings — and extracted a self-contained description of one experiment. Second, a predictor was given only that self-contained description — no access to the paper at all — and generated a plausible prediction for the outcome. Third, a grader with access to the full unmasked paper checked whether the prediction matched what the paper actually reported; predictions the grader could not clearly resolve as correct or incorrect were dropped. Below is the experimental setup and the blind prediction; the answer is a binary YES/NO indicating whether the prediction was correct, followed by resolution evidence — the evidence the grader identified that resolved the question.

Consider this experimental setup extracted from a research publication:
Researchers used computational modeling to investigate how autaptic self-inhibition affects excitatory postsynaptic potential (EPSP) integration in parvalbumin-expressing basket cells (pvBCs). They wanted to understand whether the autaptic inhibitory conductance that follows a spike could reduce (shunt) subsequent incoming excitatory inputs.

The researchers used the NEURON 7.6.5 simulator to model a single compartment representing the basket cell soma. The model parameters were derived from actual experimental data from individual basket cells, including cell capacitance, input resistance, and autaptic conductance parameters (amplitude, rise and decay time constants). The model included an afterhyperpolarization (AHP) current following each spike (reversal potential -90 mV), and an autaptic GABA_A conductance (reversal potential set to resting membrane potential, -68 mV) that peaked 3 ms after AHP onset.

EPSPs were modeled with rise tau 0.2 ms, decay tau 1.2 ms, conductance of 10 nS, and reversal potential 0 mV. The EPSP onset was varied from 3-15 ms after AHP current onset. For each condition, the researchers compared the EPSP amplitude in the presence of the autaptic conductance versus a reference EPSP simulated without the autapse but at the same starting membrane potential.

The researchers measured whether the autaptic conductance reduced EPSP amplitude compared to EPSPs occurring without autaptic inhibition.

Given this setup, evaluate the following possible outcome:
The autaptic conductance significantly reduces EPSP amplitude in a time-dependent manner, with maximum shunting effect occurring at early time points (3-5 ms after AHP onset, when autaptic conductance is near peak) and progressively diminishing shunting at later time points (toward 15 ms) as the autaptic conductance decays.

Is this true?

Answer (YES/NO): NO